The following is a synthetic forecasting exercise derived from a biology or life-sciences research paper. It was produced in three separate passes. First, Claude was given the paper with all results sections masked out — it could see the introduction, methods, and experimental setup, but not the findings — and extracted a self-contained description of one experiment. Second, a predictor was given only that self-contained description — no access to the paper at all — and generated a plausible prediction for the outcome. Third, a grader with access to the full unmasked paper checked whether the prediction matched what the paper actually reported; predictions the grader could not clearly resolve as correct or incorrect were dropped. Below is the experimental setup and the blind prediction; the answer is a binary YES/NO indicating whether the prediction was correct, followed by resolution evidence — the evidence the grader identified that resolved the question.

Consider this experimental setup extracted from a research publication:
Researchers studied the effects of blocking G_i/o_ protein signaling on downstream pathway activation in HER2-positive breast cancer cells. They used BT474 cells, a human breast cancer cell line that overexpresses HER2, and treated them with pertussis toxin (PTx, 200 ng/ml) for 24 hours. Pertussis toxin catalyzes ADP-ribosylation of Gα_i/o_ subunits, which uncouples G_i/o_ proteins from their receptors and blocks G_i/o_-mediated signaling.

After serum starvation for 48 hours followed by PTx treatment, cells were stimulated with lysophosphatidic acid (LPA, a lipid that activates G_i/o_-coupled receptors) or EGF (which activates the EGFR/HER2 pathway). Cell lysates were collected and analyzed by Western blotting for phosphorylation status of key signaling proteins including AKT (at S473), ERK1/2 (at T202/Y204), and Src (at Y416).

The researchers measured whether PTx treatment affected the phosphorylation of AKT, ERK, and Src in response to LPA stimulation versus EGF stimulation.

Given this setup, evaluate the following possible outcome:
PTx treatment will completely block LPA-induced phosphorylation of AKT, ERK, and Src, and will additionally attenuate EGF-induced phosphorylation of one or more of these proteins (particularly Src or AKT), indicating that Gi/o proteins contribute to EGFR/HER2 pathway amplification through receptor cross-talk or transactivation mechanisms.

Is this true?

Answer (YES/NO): NO